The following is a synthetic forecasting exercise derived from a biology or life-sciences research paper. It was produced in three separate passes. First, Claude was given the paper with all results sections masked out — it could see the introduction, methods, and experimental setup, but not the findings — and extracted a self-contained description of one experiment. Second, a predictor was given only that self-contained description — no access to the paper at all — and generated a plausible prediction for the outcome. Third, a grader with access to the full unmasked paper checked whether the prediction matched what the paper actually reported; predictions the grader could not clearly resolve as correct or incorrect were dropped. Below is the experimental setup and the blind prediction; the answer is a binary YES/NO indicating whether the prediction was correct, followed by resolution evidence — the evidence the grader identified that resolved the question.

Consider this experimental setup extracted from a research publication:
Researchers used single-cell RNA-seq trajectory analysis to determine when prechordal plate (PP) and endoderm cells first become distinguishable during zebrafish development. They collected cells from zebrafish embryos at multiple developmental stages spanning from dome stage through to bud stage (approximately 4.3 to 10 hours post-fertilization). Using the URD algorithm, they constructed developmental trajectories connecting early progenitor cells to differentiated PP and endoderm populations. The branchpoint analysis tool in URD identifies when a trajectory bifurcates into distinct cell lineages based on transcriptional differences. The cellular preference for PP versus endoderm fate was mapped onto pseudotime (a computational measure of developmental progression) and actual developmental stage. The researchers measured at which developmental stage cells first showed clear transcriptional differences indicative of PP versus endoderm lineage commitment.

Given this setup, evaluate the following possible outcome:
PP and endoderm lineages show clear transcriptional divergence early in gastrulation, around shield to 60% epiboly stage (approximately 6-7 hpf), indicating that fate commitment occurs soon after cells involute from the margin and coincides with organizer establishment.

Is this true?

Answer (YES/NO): YES